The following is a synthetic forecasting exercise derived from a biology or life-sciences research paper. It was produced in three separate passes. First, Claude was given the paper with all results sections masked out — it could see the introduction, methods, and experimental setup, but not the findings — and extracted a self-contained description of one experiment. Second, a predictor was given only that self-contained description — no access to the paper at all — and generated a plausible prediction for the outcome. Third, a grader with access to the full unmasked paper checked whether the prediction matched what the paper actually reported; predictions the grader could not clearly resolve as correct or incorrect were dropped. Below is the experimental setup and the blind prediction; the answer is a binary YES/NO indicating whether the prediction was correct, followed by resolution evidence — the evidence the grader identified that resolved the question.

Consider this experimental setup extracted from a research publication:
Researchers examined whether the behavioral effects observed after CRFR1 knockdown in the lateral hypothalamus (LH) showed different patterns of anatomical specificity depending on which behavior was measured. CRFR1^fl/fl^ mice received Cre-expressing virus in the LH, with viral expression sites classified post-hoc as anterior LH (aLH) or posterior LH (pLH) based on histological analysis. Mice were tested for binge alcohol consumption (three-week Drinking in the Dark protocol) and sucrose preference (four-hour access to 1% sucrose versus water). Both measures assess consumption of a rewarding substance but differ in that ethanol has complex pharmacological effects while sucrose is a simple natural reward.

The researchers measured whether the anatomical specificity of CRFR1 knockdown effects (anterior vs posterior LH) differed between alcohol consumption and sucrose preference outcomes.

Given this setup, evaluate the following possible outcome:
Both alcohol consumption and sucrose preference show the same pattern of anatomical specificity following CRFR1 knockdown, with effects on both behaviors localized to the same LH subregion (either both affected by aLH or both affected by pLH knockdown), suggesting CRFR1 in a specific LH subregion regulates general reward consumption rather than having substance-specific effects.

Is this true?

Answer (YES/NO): NO